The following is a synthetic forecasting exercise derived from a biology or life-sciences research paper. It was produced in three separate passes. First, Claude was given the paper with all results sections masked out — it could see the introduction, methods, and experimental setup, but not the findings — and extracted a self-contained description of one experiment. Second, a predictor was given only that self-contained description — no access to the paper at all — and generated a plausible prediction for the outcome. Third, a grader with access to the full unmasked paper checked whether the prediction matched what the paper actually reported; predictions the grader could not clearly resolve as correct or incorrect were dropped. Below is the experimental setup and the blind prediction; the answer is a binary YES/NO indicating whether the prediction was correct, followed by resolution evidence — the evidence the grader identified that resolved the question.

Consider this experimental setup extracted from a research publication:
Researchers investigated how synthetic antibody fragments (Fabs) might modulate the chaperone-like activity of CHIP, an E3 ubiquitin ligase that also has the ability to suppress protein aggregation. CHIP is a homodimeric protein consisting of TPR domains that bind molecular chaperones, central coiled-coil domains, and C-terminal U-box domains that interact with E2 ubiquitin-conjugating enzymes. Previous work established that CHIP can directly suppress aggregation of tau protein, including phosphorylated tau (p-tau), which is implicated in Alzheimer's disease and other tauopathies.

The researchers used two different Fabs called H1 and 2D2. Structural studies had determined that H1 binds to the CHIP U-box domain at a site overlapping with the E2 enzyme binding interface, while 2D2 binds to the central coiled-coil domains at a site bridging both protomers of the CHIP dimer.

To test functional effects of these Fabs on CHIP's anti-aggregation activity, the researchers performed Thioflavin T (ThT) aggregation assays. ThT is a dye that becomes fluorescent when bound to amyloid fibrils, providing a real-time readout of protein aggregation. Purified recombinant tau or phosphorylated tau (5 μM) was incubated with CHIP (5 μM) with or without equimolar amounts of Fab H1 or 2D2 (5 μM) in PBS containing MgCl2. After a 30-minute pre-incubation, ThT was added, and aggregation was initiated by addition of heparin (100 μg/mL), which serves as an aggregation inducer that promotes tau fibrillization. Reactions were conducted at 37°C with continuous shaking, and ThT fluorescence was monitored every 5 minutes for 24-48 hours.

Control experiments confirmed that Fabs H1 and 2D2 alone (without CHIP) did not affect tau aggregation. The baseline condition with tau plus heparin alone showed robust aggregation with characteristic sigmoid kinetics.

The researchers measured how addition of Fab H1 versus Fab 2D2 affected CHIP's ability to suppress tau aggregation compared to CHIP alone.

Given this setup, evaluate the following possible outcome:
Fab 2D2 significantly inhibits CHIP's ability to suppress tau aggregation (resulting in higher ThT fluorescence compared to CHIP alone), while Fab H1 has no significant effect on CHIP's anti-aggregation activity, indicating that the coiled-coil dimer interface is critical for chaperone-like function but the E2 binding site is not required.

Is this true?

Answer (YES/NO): NO